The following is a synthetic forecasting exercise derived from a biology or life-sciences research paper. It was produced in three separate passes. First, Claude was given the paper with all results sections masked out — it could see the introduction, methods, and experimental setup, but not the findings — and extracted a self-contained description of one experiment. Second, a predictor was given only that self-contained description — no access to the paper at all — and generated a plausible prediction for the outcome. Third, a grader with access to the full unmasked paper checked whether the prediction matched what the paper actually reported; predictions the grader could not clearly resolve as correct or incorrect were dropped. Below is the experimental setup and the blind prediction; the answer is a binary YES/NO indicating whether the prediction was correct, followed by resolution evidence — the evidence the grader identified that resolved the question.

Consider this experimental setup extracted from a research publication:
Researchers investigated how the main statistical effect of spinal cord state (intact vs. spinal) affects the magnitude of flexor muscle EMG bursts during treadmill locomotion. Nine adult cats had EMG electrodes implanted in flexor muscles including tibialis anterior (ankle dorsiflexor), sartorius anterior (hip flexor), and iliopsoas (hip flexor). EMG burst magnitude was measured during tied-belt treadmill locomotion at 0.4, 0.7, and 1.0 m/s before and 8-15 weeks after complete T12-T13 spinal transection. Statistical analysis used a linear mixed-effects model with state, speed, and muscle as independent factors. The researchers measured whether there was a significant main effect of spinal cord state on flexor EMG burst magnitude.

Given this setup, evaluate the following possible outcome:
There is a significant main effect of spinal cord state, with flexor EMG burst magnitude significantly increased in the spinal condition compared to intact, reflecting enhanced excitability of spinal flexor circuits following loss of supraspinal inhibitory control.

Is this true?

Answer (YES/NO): NO